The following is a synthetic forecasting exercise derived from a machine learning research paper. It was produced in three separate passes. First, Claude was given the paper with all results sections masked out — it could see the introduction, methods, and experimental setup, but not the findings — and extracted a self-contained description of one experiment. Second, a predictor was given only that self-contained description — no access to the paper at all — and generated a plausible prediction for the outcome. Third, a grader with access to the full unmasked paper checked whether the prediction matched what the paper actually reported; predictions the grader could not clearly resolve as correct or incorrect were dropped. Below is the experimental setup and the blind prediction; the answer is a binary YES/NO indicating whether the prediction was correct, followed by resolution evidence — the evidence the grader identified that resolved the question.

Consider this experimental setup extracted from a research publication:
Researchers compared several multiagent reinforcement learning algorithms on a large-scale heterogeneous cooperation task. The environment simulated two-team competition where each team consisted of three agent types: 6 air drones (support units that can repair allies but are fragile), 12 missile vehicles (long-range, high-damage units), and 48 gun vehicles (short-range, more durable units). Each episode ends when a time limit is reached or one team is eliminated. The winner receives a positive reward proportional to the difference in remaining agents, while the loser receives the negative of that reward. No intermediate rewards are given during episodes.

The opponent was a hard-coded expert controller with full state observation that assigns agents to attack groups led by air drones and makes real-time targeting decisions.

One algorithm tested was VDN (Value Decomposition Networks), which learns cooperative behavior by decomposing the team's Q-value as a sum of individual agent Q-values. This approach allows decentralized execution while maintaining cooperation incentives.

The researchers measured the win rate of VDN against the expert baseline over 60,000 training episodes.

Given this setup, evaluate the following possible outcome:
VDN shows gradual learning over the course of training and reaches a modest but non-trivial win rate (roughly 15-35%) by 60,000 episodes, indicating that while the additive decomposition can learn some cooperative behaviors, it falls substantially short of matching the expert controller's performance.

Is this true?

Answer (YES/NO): NO